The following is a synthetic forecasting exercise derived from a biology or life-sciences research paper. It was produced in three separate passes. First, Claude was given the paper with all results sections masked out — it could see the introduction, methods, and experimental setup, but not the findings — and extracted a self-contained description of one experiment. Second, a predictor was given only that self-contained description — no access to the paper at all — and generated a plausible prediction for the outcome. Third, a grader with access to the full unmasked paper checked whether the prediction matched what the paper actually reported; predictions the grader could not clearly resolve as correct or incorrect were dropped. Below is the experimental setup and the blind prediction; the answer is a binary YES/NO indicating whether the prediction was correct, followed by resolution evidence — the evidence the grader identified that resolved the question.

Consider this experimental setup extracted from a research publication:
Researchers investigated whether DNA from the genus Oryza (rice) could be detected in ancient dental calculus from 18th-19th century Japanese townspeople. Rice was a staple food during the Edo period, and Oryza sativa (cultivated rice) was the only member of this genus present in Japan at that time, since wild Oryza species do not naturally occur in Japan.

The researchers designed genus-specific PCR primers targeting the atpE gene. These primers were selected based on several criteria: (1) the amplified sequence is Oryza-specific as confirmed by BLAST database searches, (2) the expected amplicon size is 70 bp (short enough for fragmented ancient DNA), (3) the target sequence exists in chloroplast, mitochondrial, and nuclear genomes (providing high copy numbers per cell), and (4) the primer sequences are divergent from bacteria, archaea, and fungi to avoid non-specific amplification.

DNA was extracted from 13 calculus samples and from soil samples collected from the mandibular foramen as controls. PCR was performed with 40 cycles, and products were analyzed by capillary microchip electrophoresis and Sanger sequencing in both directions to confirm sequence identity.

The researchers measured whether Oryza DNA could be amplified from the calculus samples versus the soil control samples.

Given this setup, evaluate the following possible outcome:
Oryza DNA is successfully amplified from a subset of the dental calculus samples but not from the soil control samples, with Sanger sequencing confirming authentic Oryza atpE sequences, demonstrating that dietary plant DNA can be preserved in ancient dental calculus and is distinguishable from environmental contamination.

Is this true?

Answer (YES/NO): YES